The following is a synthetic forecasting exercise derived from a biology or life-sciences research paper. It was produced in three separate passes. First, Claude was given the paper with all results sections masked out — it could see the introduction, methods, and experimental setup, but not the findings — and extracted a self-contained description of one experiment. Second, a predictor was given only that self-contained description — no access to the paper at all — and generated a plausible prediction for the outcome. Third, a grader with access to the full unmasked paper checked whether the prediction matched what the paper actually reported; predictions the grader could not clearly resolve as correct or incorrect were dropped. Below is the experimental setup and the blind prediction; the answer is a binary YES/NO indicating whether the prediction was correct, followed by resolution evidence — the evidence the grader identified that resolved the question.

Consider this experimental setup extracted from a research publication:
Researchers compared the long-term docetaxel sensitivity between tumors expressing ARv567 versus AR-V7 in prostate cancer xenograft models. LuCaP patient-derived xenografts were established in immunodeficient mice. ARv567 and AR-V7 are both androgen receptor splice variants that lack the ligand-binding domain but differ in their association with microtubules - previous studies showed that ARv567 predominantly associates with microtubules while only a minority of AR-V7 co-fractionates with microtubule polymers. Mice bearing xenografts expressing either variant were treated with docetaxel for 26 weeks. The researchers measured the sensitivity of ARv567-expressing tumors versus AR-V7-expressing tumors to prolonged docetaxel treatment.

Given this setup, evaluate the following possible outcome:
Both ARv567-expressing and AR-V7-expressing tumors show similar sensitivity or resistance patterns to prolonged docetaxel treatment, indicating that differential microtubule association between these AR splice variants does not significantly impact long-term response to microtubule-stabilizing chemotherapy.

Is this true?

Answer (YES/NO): NO